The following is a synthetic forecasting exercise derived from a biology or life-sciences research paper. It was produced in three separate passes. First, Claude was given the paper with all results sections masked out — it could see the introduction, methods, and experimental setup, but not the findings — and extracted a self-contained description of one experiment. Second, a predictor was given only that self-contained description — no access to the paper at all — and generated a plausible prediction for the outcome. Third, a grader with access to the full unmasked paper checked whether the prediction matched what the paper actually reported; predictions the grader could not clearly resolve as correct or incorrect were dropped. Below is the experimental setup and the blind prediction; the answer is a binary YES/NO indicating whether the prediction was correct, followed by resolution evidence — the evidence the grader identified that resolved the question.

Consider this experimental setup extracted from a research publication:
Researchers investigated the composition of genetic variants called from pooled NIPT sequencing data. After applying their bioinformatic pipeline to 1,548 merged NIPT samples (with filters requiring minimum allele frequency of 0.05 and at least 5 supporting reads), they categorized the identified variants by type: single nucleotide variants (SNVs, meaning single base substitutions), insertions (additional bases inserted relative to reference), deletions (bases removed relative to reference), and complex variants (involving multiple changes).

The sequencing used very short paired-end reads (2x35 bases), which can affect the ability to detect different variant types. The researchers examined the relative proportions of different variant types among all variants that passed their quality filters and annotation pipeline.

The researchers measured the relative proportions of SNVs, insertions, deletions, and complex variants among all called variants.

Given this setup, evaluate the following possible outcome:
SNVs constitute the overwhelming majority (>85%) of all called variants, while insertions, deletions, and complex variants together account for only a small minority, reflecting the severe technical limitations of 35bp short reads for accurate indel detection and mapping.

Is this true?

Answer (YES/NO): NO